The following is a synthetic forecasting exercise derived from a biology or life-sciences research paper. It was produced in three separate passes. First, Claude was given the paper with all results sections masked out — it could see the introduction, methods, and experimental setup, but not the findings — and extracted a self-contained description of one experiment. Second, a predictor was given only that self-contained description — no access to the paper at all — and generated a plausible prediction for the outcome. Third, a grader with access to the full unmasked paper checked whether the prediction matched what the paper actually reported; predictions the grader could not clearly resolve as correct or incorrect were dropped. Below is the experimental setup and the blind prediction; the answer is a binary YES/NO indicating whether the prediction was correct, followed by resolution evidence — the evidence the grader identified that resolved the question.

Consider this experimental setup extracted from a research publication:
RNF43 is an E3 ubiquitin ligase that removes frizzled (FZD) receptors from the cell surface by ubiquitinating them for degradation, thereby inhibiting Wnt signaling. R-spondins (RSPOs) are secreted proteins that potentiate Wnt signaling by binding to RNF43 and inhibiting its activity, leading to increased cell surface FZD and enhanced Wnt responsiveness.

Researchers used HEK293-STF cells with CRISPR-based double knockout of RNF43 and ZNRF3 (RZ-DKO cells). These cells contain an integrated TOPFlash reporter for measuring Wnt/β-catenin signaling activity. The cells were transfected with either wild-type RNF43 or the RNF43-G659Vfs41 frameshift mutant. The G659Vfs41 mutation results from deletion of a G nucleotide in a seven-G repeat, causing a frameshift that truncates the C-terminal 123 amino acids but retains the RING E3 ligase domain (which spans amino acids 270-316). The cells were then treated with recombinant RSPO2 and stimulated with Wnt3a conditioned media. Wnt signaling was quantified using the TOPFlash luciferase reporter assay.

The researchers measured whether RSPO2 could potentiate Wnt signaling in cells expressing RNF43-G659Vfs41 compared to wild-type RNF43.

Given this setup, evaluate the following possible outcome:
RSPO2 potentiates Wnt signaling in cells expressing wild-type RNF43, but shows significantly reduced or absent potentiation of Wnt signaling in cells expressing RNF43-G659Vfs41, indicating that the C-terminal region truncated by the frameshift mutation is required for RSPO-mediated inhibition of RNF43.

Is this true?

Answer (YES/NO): NO